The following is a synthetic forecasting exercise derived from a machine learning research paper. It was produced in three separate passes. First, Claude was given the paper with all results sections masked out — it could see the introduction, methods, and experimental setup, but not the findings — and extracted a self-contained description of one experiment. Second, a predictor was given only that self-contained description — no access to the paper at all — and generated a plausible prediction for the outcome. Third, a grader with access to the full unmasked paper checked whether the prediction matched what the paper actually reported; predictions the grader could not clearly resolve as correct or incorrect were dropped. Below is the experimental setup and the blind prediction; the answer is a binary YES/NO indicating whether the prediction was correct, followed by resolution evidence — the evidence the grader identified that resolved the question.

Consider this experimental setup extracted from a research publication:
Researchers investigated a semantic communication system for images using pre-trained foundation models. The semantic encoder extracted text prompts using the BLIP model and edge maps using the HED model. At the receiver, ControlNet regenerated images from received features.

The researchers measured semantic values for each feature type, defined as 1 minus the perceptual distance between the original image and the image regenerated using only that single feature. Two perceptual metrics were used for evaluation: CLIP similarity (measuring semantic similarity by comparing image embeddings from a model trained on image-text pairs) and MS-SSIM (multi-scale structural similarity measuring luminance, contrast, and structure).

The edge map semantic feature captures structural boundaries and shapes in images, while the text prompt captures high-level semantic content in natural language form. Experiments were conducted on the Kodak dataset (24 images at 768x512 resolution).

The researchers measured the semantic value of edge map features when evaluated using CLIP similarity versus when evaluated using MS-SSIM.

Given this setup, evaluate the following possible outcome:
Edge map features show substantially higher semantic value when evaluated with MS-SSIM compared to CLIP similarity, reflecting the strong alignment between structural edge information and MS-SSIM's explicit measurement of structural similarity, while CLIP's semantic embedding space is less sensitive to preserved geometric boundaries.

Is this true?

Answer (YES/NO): YES